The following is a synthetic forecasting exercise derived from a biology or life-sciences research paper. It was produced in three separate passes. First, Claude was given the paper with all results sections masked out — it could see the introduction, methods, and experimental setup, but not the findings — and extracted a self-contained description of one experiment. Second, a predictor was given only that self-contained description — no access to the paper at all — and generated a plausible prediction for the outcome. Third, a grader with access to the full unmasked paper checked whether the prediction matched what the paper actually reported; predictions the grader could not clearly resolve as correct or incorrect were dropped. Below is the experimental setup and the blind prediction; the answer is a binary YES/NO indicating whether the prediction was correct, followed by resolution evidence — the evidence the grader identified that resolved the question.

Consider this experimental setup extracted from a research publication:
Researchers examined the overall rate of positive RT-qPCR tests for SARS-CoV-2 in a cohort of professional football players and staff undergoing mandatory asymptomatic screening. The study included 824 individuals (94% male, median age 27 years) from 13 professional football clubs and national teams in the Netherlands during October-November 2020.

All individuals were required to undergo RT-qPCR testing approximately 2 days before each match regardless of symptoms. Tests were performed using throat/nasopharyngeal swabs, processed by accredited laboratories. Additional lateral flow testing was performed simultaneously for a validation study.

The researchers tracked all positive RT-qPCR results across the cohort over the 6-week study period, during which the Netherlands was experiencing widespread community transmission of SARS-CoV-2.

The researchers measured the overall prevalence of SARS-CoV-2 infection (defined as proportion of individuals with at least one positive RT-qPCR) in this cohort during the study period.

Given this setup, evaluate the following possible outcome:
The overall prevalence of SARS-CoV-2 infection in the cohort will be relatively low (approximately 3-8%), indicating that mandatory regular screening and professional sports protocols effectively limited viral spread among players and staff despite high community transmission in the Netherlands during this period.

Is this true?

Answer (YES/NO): YES